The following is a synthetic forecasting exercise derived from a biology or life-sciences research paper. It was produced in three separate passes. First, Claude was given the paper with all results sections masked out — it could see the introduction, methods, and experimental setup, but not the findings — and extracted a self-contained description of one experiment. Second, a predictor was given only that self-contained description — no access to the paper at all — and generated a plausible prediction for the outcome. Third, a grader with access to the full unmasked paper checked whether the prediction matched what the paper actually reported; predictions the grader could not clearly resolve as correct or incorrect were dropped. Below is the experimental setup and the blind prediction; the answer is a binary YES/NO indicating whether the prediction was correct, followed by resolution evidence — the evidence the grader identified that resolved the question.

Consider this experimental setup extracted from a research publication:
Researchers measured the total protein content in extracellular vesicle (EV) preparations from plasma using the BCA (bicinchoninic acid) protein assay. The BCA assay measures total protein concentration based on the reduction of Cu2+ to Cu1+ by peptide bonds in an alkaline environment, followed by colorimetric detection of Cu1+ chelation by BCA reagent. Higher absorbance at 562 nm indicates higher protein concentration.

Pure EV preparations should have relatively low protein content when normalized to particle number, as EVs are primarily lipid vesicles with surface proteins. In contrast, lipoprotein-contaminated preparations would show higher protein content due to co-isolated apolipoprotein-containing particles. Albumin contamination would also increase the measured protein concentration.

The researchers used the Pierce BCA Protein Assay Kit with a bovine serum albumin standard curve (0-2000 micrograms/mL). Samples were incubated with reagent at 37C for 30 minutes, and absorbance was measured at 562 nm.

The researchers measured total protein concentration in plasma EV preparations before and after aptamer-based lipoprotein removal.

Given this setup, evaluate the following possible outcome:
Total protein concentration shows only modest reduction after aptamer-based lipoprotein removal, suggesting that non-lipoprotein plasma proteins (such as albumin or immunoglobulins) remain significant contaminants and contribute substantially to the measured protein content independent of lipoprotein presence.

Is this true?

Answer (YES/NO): NO